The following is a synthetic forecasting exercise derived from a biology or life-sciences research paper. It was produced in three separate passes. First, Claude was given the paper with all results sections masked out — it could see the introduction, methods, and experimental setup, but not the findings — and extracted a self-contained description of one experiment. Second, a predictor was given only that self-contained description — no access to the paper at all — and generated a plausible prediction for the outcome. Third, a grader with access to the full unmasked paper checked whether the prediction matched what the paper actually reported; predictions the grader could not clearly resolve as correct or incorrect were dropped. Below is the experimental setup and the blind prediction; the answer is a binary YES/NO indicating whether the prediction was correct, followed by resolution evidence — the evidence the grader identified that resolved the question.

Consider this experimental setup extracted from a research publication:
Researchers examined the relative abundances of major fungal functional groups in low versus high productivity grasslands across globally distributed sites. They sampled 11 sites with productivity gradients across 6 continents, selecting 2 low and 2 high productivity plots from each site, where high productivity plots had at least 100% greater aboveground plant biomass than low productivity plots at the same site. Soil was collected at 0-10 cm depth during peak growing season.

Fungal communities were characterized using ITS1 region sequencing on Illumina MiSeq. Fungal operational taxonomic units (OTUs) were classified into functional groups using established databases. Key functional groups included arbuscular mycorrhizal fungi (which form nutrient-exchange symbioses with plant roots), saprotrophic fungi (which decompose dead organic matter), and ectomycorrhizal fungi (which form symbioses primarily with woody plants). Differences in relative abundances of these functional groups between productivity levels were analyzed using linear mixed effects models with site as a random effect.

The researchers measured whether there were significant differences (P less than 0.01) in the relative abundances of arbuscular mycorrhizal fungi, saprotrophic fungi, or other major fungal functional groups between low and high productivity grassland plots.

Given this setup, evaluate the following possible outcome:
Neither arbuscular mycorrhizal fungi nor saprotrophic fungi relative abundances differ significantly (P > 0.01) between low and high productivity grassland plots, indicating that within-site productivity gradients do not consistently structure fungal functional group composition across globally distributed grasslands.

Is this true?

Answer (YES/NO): YES